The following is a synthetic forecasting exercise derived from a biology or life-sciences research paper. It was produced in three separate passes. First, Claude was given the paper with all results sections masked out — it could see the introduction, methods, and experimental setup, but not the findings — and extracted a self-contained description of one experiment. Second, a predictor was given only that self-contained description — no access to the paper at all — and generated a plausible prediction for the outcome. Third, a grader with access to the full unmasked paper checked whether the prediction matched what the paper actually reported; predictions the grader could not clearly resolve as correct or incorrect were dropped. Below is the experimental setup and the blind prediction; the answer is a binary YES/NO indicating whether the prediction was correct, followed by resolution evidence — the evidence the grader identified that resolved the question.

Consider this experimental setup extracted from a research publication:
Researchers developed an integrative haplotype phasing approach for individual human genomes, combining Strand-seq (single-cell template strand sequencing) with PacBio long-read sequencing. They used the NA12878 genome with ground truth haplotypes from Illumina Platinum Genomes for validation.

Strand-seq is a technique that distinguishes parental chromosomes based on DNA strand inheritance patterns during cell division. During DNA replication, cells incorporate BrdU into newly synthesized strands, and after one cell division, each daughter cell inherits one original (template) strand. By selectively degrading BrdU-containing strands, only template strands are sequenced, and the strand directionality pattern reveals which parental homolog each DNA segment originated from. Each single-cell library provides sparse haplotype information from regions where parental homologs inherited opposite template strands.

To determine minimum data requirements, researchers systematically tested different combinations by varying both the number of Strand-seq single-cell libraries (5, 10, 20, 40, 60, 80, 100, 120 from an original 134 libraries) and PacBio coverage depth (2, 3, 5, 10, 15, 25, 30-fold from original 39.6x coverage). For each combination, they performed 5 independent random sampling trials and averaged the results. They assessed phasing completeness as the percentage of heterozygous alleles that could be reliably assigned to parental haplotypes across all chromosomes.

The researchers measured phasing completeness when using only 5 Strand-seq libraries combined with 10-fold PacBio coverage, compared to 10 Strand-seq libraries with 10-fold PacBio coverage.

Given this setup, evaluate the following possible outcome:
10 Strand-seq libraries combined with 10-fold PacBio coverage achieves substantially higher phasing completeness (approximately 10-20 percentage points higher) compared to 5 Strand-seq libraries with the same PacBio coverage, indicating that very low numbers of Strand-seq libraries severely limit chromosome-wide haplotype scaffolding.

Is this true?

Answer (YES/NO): NO